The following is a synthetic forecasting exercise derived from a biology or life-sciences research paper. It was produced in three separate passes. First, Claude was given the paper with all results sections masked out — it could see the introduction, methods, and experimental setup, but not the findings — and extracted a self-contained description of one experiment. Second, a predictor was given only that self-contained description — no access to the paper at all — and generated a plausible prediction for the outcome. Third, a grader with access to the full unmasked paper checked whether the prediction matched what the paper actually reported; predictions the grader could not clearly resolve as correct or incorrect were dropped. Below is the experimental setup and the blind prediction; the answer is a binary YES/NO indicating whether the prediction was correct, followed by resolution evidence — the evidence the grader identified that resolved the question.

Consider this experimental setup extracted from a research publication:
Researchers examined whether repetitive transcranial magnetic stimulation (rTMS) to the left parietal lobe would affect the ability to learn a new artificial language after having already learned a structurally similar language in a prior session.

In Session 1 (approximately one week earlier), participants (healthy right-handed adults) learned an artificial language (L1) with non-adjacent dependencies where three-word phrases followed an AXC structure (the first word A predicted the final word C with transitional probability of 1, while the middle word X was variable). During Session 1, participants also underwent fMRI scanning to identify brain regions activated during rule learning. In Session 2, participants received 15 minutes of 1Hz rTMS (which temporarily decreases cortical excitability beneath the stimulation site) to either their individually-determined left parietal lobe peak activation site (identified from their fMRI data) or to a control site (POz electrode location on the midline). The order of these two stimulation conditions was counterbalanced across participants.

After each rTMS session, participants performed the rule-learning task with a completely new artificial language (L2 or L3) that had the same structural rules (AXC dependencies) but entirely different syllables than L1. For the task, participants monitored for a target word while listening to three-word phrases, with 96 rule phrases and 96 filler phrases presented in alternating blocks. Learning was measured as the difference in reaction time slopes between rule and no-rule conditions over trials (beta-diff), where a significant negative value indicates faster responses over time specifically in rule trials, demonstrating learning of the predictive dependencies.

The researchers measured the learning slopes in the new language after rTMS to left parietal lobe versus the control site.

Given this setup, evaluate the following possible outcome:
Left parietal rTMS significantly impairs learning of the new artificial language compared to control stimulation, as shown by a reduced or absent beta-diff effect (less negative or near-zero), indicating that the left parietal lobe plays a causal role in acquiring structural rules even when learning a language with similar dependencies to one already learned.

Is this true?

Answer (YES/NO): NO